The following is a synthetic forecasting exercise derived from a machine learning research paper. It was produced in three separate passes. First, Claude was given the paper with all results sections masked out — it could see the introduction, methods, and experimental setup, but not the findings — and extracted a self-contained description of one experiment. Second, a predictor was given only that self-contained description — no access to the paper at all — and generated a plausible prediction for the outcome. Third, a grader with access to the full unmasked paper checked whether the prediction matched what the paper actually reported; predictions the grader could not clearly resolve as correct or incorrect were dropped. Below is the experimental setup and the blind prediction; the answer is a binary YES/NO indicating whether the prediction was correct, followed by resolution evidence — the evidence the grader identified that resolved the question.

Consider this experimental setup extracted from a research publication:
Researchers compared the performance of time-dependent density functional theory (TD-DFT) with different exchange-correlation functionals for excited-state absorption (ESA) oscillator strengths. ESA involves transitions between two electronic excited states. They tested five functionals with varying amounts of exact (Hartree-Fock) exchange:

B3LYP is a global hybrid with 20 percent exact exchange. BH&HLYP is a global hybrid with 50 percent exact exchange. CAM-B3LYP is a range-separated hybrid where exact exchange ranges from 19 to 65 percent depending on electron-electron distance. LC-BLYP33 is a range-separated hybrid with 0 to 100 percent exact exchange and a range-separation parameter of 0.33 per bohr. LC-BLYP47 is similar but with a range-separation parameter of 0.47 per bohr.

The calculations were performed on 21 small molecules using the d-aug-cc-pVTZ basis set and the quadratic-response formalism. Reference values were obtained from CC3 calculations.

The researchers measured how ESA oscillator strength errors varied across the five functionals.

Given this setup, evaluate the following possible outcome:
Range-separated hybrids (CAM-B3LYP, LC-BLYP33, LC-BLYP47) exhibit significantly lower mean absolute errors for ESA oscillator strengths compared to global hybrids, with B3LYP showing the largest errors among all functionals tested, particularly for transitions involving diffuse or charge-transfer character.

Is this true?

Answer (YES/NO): NO